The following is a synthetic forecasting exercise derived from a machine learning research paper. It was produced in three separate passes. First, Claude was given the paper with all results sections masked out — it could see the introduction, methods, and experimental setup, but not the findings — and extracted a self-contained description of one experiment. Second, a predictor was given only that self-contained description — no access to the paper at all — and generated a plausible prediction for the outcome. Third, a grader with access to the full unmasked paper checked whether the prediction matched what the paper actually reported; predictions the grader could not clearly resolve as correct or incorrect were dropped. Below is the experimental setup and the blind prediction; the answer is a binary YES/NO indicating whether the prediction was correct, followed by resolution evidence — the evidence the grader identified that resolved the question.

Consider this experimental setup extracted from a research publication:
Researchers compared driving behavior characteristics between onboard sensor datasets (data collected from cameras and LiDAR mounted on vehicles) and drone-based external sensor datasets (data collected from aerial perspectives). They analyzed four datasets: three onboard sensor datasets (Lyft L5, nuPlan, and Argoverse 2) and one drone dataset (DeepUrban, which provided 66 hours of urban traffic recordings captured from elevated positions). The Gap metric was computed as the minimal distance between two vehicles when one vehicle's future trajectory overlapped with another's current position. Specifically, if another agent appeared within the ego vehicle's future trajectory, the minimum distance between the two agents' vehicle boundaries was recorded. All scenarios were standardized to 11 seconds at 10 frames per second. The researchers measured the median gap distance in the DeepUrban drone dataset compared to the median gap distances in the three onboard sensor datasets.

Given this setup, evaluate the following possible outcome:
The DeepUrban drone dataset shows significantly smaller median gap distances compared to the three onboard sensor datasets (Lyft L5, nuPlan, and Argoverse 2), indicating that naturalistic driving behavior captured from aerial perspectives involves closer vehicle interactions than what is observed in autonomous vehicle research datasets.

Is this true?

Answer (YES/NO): NO